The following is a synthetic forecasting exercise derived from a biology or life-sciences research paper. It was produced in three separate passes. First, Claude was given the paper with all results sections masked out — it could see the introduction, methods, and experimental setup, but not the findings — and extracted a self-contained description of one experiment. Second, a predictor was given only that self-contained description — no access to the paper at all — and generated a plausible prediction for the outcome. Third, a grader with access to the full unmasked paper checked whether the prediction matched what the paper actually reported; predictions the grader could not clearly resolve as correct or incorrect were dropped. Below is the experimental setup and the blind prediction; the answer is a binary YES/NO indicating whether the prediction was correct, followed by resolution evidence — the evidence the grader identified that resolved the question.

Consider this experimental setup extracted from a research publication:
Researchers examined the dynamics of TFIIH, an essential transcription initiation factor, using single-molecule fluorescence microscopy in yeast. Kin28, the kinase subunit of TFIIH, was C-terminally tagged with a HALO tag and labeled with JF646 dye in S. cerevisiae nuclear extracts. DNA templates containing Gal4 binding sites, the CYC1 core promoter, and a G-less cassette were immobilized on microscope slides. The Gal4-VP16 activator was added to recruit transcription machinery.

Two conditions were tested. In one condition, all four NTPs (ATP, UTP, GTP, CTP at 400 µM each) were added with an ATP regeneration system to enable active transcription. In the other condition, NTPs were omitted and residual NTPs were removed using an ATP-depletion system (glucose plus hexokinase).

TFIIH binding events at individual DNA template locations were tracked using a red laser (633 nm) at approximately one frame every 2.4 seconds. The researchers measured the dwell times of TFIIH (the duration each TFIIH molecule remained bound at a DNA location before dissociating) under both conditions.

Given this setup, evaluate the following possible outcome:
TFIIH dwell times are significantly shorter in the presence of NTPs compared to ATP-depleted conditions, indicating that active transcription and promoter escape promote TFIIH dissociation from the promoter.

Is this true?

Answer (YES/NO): YES